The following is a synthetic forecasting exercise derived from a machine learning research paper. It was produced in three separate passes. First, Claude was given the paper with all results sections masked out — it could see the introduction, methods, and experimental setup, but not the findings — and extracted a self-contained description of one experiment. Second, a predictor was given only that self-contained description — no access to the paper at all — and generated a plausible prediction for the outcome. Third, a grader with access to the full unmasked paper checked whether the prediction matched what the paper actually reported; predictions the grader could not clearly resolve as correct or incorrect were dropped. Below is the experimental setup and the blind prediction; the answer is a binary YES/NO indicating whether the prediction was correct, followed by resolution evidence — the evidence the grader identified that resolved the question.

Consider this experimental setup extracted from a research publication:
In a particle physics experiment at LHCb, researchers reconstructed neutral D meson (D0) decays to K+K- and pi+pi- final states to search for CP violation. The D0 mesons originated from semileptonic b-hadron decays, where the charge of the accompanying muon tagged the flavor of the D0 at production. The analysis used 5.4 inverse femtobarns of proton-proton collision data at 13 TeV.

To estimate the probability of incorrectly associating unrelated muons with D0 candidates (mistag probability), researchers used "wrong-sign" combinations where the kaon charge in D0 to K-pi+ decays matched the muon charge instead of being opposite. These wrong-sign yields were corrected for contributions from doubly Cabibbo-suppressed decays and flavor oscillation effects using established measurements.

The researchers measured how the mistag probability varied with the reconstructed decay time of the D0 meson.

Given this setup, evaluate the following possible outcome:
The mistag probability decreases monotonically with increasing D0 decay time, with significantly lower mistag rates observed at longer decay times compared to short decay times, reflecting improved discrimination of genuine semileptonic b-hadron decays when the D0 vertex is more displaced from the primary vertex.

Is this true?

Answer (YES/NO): NO